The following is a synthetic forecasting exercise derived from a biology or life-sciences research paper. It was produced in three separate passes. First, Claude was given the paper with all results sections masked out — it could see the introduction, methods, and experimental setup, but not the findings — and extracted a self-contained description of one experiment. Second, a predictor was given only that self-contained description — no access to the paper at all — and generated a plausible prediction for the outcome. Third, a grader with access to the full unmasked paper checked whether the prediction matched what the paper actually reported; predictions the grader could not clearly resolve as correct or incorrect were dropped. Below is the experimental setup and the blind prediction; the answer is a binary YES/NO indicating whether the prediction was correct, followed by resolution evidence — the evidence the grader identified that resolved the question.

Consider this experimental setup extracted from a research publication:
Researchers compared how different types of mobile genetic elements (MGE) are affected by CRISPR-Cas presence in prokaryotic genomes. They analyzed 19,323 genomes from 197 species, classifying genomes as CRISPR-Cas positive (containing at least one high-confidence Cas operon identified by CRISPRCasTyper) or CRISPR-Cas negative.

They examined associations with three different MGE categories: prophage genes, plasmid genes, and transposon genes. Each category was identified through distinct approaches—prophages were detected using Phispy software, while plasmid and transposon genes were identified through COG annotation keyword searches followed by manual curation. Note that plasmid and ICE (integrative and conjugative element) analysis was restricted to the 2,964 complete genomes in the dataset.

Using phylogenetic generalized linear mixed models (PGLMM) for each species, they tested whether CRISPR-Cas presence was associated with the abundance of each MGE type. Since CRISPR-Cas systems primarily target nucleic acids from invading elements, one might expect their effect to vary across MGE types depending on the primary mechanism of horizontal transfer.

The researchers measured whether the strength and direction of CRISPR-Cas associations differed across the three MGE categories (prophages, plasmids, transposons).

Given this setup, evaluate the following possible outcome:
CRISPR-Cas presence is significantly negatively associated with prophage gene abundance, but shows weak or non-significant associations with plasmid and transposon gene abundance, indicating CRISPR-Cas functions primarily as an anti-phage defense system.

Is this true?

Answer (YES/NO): NO